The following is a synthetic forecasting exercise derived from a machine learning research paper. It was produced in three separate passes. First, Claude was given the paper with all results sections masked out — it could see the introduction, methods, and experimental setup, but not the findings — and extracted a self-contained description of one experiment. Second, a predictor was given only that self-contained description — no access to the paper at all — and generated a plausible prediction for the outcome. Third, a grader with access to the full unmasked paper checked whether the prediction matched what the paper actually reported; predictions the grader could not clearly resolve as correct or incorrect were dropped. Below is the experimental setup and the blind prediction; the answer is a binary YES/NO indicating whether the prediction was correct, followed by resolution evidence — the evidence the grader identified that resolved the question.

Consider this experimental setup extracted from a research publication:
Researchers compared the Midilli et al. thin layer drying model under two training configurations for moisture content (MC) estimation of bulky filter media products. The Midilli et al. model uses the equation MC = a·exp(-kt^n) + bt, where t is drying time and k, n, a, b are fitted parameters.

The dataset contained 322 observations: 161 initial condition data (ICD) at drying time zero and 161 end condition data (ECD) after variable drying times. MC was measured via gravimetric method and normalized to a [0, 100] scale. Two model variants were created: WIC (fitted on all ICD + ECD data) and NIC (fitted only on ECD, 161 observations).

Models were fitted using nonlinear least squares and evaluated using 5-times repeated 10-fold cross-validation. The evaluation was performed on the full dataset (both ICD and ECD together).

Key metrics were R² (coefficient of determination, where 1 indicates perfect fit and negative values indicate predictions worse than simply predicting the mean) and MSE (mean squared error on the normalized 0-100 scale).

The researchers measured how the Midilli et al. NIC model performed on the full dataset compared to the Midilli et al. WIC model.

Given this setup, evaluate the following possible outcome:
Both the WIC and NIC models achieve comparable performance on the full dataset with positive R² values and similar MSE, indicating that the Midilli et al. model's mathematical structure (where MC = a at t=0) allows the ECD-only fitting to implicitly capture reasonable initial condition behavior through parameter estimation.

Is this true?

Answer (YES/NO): NO